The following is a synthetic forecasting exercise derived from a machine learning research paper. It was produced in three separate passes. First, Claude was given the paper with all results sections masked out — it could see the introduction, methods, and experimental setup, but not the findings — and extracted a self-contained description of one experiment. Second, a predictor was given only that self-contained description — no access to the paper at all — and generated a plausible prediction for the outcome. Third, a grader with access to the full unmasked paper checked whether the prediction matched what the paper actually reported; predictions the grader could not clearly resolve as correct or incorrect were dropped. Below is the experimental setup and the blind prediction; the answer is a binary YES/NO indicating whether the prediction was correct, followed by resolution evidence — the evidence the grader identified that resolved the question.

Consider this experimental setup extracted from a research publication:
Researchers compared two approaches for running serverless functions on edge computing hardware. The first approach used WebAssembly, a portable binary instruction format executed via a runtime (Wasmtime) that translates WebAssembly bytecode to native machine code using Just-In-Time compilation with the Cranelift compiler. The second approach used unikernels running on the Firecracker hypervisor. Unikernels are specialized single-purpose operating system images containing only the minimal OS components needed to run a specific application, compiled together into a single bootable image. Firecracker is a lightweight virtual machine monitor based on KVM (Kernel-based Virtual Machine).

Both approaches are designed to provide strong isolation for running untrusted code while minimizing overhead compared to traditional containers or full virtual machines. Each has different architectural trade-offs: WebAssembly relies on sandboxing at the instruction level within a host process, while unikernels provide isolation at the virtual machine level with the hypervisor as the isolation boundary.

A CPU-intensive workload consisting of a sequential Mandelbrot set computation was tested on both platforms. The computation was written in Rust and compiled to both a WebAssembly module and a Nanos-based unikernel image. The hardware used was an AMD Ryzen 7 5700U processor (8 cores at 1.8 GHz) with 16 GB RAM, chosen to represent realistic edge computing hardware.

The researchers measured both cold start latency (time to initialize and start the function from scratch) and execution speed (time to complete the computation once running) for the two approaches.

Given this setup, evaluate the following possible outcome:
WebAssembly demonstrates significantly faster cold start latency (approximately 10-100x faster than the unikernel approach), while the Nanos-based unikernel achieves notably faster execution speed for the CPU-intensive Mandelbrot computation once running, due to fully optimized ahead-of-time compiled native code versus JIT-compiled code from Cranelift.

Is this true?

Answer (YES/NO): NO